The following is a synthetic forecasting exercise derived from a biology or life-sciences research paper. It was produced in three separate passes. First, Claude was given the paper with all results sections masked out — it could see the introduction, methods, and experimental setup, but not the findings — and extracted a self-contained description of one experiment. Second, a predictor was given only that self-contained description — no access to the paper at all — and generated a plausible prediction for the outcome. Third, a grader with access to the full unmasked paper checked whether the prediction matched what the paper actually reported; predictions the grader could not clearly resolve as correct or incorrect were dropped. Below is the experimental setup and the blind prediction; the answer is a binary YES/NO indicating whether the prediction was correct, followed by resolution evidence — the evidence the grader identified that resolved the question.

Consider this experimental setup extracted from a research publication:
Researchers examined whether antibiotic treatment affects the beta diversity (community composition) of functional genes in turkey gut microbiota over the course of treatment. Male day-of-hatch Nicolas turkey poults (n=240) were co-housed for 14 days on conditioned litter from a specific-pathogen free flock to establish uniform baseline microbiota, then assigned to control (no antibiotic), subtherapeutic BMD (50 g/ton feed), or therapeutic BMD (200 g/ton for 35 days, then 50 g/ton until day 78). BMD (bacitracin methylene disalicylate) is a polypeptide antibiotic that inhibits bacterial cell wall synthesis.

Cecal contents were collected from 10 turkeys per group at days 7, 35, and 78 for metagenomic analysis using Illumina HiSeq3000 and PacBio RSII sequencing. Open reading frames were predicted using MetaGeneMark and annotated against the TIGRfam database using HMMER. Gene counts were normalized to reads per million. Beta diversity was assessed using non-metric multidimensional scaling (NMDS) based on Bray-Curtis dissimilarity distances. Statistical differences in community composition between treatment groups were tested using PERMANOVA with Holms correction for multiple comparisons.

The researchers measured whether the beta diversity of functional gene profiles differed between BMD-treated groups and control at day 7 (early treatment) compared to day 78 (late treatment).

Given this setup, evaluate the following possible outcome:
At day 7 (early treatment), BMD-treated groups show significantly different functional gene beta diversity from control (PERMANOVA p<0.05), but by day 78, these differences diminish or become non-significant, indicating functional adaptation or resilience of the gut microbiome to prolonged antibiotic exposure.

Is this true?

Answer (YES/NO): NO